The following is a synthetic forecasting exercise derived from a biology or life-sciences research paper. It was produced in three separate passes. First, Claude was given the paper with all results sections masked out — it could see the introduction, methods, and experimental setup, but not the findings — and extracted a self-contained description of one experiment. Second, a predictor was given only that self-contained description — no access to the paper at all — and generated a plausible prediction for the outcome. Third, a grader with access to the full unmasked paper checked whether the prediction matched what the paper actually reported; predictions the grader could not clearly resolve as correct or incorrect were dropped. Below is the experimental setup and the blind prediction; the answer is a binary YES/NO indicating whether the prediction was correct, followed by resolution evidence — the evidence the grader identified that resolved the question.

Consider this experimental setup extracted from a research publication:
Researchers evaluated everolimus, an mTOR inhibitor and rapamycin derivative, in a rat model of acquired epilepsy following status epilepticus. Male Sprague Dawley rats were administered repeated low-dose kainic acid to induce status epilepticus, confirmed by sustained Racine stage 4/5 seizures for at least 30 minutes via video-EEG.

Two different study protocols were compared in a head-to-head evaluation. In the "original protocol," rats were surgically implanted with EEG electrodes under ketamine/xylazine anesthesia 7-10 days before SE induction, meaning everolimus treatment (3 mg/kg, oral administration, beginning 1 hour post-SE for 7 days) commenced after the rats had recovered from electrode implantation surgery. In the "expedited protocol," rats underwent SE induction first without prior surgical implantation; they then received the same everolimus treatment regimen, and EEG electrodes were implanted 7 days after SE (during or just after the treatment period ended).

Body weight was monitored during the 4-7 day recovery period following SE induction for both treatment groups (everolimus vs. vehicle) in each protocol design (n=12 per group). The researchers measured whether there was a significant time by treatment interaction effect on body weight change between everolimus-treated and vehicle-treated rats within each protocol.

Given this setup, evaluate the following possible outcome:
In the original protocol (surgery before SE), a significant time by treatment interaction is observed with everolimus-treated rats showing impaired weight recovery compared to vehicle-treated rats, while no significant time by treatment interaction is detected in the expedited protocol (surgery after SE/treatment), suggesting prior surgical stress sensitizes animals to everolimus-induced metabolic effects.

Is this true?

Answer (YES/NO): NO